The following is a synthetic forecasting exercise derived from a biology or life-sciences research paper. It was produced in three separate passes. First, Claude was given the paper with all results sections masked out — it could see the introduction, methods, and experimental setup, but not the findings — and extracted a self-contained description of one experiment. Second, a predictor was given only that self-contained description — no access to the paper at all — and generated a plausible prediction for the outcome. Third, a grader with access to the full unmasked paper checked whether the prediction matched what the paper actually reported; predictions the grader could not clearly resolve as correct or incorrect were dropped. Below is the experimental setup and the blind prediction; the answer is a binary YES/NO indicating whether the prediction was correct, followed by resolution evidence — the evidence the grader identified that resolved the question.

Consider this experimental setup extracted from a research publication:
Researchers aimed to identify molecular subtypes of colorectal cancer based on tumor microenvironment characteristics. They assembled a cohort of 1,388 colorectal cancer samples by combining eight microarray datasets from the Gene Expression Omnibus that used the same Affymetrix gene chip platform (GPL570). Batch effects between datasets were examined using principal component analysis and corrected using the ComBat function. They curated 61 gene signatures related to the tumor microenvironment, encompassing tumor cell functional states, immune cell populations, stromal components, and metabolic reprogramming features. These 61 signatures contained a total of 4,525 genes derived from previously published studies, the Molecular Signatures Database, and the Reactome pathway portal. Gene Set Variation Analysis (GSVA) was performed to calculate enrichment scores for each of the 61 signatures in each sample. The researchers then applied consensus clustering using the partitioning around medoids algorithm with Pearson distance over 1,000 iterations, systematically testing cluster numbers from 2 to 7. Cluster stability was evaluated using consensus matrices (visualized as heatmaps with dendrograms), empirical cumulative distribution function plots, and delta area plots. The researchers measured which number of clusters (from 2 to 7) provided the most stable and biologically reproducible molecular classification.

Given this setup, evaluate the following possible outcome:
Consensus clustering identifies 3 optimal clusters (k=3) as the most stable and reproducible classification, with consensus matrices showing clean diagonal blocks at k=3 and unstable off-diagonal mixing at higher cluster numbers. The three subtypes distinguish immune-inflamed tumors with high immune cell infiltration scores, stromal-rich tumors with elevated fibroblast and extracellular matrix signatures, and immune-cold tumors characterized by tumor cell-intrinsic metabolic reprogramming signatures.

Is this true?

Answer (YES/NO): NO